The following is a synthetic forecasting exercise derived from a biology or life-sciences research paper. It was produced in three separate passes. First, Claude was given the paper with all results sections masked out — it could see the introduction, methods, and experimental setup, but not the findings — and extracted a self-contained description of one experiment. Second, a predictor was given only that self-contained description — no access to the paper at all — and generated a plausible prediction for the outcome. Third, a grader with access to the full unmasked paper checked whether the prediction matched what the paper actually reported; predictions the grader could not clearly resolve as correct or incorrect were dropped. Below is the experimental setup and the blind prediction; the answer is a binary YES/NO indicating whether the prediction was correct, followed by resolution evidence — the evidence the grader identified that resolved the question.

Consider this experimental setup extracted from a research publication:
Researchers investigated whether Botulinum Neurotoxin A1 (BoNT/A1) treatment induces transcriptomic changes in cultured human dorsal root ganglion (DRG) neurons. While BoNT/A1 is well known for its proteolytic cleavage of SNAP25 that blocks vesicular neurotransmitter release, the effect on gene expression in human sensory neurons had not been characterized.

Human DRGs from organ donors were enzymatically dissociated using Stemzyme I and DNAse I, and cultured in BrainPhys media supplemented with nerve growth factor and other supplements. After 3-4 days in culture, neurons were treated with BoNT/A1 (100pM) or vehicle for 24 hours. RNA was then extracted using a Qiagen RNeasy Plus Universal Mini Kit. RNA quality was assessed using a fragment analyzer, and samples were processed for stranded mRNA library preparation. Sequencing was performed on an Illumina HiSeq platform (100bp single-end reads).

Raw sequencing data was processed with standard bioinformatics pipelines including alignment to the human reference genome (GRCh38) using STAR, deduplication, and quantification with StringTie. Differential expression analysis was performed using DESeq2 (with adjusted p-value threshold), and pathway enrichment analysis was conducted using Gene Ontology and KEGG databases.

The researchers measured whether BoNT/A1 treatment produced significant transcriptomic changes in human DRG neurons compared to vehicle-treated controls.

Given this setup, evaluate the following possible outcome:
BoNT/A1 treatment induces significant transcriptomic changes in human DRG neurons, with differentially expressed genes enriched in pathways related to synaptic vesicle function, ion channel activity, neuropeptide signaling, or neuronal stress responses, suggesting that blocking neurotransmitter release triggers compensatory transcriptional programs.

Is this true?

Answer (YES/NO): NO